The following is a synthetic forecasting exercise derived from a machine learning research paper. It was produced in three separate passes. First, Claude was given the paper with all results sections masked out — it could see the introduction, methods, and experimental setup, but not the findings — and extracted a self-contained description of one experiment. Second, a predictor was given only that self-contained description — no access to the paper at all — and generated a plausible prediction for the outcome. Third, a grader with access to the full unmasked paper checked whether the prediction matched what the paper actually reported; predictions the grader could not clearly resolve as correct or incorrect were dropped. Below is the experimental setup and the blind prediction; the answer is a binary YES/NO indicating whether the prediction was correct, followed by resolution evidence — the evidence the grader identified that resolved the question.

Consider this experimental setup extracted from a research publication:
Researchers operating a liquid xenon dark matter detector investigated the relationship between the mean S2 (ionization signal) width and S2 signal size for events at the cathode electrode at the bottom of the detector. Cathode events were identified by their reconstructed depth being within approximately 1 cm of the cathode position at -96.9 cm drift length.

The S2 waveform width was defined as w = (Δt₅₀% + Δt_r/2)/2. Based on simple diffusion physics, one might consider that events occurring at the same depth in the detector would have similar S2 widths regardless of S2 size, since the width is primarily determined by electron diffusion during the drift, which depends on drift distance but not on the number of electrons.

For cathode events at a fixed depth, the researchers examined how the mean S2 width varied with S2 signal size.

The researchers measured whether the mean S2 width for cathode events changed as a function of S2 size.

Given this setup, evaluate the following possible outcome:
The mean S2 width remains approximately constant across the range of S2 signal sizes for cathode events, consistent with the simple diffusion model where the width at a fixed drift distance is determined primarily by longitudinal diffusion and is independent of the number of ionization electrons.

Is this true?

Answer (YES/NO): NO